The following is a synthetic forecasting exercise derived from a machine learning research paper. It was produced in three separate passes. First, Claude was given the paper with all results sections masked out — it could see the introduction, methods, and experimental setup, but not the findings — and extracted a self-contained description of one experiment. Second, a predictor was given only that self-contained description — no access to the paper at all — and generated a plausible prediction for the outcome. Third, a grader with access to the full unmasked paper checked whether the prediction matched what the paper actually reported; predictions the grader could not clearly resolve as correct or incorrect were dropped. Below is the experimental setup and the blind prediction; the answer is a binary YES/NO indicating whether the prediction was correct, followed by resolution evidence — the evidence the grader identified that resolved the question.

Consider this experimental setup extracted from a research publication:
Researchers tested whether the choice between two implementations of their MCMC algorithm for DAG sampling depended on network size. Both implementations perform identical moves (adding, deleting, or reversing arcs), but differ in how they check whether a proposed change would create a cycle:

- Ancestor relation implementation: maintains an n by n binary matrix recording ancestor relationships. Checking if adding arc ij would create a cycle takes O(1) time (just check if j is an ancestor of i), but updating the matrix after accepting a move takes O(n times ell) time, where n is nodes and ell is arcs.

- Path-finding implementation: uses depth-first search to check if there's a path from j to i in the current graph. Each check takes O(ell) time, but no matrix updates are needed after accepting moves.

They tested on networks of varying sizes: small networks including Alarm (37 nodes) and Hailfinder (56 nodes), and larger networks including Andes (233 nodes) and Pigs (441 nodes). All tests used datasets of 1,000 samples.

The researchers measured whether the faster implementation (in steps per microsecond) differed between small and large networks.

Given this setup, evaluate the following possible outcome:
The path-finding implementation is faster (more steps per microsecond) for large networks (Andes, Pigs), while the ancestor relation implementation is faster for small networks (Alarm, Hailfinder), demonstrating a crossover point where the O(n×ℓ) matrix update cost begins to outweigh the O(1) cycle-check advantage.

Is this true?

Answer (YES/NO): YES